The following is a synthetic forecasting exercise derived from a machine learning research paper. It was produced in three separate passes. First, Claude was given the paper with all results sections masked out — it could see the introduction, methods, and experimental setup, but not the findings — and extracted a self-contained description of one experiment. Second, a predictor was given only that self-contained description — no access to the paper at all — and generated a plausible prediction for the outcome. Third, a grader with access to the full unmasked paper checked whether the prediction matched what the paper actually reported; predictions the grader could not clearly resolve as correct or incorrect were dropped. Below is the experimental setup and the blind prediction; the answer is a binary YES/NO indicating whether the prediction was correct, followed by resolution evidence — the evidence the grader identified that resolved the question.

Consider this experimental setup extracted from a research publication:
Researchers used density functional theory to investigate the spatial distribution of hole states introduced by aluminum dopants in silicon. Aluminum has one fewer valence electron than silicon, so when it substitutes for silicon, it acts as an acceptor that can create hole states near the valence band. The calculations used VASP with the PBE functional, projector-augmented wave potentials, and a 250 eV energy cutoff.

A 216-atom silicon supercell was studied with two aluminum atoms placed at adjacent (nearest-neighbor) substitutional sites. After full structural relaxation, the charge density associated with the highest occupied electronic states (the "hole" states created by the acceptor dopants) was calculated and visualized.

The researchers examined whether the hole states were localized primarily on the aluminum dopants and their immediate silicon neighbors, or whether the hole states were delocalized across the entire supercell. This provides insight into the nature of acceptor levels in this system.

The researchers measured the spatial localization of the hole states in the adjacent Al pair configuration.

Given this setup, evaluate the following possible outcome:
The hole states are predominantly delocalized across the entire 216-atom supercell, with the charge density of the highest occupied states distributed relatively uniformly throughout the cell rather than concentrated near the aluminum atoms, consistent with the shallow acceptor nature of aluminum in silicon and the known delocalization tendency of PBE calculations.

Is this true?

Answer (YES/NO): NO